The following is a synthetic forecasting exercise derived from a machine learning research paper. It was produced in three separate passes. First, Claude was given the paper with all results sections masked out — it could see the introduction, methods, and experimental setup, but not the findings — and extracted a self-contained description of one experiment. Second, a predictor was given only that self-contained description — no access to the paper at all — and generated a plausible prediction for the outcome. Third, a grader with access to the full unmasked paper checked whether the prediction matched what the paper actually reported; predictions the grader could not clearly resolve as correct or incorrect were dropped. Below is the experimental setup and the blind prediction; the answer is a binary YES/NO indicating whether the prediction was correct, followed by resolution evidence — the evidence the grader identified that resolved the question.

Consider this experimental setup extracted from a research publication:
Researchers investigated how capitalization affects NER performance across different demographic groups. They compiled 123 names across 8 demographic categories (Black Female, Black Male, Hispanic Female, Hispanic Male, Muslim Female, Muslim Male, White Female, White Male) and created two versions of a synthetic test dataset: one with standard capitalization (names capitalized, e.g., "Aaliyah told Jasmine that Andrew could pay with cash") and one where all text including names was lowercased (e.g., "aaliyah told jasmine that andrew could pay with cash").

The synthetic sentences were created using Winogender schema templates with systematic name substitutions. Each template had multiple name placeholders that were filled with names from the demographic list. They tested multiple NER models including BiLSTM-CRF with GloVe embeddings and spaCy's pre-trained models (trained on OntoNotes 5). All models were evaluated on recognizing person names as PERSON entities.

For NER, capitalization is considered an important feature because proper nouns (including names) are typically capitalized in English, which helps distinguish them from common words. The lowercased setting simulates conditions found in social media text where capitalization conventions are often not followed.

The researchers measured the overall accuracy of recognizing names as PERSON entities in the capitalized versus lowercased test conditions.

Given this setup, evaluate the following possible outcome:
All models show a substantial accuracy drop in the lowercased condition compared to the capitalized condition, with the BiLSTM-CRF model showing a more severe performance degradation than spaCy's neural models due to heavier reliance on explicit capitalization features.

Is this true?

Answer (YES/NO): NO